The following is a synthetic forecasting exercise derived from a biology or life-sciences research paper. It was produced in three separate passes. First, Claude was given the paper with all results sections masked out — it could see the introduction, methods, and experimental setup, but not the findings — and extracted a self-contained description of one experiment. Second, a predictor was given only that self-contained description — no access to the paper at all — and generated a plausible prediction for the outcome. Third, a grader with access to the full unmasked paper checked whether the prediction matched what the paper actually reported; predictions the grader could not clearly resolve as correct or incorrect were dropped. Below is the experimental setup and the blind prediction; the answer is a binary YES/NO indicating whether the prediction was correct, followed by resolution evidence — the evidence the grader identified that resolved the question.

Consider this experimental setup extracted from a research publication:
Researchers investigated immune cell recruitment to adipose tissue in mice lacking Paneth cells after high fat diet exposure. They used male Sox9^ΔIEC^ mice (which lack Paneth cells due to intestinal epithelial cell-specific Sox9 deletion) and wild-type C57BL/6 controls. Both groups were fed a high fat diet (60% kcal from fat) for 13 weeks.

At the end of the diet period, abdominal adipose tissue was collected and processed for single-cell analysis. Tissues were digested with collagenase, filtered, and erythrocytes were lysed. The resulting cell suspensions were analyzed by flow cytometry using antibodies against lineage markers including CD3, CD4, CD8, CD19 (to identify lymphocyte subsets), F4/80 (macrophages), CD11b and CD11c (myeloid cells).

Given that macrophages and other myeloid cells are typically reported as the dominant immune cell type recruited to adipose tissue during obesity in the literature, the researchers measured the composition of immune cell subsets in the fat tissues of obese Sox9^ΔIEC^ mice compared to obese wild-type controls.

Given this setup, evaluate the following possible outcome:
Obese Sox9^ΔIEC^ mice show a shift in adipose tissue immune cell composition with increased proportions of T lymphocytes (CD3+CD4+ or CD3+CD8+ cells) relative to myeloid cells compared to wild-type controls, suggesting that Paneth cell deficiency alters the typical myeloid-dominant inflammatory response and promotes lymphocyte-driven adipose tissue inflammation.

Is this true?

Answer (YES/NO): NO